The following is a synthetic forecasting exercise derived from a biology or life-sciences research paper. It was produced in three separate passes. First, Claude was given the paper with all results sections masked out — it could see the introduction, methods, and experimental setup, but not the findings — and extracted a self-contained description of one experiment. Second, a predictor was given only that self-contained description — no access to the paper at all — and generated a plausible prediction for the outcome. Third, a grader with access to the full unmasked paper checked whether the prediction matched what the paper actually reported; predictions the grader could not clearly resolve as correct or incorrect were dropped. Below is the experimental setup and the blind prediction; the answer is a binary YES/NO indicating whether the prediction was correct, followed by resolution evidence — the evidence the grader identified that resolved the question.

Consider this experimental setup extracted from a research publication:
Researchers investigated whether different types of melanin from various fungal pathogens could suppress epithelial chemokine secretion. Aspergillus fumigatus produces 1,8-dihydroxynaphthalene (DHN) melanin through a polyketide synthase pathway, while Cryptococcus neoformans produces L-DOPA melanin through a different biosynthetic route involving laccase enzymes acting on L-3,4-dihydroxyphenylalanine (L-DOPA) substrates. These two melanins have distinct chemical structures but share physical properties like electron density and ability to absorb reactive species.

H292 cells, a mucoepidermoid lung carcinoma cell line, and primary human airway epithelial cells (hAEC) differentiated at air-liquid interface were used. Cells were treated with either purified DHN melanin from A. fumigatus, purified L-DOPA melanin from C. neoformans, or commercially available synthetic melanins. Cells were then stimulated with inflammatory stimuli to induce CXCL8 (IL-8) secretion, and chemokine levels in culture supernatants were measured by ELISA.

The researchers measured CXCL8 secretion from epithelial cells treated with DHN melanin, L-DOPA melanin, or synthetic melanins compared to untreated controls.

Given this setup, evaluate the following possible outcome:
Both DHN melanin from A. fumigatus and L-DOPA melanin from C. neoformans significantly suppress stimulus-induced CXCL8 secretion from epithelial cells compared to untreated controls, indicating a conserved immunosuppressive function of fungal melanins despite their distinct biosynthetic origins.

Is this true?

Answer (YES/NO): YES